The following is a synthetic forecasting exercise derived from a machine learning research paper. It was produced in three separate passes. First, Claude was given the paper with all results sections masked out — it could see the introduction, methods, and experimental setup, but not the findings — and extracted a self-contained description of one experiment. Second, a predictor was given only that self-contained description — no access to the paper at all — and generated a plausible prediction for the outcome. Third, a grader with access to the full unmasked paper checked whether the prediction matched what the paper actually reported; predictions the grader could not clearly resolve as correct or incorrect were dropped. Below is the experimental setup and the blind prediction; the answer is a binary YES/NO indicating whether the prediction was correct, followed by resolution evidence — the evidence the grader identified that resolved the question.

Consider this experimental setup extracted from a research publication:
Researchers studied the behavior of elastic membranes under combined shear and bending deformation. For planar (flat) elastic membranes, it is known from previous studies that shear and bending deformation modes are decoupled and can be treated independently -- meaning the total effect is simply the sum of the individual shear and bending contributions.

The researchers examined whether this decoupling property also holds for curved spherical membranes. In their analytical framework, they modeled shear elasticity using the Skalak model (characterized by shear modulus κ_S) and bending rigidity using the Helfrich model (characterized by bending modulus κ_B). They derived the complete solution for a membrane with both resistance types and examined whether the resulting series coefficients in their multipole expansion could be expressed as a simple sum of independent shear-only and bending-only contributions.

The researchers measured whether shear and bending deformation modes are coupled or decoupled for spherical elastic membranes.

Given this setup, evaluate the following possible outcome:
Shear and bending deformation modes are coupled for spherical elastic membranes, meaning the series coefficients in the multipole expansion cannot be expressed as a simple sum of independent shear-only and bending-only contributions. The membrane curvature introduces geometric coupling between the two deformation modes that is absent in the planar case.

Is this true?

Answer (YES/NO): YES